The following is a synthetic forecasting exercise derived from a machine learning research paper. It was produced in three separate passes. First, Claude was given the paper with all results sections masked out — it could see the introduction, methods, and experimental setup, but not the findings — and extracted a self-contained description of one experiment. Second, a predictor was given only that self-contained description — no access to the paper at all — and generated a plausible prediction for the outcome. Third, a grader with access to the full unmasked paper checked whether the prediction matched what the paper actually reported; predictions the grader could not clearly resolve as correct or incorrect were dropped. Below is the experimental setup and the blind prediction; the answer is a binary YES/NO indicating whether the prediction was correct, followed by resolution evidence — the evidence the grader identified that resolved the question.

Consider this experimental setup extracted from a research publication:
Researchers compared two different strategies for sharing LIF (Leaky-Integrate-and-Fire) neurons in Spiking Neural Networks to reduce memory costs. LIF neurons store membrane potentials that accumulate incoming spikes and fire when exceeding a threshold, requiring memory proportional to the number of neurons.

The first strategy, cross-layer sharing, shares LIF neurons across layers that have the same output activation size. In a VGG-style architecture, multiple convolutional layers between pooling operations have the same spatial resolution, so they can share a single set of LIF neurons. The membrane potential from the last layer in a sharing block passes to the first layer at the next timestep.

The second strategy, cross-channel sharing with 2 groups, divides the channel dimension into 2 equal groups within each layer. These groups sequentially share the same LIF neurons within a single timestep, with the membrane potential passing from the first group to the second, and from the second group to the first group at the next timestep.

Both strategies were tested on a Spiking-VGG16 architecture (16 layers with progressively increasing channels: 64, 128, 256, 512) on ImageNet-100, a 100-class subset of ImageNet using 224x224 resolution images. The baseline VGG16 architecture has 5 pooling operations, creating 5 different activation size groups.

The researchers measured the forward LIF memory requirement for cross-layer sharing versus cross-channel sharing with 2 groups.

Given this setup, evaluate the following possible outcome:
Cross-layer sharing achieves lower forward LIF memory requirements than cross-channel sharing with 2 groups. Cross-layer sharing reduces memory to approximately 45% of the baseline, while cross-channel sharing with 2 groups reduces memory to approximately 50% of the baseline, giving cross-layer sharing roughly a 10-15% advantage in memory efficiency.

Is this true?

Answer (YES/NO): NO